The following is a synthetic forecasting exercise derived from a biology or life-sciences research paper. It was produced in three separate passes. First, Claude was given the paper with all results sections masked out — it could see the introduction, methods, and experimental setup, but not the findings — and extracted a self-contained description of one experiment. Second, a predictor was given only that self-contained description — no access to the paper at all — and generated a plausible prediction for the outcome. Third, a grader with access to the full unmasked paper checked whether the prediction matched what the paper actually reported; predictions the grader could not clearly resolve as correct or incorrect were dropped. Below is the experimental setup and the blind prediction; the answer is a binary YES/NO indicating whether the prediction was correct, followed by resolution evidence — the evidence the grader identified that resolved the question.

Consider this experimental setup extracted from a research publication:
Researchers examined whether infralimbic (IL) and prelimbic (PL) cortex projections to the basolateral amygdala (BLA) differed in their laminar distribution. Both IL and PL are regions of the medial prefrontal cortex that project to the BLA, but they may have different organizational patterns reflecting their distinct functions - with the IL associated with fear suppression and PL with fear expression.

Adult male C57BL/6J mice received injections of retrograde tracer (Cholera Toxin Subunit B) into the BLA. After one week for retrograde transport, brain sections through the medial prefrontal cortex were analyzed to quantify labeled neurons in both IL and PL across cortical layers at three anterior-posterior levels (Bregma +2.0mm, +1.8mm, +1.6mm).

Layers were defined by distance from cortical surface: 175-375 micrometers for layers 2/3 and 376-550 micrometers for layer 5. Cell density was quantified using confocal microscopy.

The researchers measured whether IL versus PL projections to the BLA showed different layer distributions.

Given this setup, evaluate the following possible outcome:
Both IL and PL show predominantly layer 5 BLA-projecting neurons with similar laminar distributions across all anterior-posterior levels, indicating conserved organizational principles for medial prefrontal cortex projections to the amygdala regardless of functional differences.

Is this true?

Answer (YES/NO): NO